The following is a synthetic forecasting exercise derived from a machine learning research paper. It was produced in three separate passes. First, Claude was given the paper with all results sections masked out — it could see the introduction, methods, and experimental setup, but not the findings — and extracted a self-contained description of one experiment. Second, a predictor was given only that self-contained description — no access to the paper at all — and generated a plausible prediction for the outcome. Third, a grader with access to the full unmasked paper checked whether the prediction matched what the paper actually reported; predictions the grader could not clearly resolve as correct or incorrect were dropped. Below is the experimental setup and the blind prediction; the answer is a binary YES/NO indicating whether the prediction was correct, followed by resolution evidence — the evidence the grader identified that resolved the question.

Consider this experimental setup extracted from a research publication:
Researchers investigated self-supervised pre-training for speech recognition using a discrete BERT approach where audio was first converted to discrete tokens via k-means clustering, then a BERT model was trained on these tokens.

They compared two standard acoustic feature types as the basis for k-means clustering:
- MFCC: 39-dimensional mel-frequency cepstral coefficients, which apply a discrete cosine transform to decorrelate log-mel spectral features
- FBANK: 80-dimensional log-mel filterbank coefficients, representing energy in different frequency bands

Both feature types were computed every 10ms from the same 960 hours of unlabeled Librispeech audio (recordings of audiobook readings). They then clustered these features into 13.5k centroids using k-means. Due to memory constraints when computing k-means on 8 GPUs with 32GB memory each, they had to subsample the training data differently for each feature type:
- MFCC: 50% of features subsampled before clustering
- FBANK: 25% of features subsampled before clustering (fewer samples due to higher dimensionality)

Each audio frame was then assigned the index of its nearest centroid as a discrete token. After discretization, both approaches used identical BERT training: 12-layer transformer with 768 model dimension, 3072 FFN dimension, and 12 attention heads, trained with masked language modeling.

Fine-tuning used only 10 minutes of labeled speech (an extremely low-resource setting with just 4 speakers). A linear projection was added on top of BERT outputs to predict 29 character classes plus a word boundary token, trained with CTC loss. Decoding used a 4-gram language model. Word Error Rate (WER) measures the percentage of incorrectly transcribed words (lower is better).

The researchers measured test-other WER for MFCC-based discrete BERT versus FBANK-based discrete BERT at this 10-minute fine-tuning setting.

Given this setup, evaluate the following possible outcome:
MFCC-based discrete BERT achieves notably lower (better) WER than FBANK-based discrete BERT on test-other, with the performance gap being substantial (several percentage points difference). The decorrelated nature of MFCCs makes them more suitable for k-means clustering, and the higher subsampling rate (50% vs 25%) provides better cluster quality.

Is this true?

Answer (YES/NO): YES